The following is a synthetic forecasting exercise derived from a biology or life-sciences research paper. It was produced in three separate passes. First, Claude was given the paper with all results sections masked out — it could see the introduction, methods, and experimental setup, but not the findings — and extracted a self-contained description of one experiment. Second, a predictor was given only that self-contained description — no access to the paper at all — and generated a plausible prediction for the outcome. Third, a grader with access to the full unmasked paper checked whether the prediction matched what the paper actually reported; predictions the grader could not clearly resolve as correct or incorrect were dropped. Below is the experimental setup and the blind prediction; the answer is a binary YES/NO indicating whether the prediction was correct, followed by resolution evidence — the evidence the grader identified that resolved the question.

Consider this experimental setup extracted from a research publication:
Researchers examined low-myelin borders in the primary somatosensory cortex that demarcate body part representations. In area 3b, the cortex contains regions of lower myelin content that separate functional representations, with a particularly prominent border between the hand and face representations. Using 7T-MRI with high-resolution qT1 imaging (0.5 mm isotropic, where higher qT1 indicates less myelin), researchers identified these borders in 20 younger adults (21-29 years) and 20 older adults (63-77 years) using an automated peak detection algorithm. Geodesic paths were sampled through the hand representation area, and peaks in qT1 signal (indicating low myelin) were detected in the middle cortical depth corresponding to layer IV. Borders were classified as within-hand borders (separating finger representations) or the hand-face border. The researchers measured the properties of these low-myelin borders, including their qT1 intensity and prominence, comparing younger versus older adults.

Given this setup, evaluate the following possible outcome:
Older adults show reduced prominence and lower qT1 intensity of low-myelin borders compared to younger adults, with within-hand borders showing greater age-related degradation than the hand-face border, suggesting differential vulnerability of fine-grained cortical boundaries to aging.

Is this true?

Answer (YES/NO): NO